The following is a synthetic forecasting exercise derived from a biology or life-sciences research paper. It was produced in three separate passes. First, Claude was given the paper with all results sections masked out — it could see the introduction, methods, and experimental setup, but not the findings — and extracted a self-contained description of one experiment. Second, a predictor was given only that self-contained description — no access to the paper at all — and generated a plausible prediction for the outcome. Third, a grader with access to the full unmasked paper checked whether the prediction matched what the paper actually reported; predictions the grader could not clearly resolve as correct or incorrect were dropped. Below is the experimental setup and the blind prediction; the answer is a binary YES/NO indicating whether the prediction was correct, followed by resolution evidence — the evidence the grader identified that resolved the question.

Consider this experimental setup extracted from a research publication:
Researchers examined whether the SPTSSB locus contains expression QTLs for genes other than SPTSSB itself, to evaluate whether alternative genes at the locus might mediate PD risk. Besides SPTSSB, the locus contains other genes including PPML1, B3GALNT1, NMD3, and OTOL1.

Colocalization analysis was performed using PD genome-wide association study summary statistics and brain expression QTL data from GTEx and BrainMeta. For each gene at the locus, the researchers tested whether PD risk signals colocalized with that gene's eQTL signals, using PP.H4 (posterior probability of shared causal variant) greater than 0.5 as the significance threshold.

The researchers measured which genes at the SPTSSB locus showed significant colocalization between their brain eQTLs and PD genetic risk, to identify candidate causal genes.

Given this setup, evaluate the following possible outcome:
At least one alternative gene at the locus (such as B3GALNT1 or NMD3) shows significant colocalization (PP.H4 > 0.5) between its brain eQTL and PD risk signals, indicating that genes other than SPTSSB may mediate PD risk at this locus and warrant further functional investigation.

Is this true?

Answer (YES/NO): NO